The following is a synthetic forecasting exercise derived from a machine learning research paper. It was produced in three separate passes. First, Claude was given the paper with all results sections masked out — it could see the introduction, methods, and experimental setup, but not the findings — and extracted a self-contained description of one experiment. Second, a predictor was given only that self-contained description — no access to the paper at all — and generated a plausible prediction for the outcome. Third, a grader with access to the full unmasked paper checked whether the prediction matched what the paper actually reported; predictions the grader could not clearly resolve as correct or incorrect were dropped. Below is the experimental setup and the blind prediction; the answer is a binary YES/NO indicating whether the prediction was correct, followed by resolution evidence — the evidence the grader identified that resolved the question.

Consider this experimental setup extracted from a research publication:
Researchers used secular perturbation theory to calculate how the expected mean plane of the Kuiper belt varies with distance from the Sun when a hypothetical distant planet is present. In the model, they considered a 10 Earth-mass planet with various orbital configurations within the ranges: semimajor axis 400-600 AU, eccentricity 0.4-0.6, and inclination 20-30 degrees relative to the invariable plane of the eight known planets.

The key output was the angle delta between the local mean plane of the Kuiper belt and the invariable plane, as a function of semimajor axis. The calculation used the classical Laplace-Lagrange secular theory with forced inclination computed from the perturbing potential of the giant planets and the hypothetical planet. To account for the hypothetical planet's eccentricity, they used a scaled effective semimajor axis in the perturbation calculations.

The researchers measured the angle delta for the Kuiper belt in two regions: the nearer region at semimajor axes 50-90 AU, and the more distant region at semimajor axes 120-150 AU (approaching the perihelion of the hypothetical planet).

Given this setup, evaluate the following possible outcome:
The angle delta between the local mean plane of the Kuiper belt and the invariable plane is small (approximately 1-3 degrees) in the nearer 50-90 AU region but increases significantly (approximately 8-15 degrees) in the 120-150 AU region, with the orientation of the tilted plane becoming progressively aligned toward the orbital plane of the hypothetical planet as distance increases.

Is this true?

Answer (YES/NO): NO